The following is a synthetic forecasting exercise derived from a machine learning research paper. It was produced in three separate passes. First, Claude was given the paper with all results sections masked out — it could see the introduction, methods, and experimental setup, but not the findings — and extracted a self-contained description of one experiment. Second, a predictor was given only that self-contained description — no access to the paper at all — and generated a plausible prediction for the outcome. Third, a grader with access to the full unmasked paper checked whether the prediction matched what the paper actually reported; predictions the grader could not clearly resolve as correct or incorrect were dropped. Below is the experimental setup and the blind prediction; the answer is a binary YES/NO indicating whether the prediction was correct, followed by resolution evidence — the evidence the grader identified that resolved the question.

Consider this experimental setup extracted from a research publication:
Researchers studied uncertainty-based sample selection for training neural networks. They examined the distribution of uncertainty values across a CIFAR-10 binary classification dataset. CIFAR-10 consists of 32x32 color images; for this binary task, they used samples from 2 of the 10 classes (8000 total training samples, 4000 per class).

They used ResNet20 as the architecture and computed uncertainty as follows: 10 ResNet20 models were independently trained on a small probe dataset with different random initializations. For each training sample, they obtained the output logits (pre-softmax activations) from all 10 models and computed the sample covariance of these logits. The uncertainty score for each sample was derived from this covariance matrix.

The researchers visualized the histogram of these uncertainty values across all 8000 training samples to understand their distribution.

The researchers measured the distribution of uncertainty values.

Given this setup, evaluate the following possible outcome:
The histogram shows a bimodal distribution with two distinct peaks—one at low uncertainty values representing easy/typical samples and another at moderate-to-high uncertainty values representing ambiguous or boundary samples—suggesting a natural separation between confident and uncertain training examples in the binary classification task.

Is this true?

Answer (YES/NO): NO